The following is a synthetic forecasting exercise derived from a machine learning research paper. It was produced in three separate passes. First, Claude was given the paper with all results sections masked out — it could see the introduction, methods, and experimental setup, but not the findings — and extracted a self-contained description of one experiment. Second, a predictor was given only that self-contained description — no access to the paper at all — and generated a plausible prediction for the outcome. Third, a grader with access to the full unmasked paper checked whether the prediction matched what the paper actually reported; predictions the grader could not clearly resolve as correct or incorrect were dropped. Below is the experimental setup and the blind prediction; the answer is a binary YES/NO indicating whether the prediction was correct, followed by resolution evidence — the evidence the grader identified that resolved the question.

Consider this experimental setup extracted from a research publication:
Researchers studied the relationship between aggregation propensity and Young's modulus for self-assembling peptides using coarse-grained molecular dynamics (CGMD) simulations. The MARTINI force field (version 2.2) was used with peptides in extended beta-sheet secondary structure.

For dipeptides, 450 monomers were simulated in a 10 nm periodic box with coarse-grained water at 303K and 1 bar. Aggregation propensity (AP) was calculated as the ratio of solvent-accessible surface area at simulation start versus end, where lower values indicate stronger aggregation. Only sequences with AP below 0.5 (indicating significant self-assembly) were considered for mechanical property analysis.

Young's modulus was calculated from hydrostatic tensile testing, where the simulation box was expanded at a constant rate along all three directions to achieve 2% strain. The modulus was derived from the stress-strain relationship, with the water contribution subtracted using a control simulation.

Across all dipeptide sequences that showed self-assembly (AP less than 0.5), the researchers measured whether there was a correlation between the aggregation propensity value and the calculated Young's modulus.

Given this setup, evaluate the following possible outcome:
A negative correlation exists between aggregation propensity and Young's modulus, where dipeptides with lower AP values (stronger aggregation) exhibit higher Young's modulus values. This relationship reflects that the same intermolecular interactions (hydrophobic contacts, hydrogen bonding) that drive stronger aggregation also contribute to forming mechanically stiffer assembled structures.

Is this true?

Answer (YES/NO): NO